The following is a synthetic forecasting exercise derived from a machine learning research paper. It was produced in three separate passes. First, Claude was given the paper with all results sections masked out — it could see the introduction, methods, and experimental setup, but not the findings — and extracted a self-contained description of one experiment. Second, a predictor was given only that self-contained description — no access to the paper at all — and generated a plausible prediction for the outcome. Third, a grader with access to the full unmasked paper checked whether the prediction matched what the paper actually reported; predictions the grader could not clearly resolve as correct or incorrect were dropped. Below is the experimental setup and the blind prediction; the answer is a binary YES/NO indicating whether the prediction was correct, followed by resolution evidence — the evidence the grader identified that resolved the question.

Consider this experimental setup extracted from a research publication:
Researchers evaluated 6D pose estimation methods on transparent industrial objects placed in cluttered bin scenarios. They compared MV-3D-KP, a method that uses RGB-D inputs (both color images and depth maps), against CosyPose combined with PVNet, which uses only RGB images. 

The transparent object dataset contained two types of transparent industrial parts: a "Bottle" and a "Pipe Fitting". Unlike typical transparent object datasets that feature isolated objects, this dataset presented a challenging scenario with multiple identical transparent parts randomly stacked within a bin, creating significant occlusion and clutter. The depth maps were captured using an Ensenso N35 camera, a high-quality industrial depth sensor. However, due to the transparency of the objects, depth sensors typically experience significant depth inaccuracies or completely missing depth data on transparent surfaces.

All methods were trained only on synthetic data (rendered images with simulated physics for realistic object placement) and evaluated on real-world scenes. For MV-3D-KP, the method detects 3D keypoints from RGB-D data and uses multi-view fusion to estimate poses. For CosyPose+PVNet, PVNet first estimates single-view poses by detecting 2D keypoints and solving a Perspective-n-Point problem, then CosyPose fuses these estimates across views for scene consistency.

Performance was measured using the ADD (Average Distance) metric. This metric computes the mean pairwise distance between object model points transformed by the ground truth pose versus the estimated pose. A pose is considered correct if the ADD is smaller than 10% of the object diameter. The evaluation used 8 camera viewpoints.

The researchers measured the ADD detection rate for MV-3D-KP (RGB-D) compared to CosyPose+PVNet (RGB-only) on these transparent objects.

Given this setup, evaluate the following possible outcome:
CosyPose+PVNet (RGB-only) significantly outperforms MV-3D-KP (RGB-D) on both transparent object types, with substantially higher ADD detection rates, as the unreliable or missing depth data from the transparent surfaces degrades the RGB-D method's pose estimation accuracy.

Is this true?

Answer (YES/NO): NO